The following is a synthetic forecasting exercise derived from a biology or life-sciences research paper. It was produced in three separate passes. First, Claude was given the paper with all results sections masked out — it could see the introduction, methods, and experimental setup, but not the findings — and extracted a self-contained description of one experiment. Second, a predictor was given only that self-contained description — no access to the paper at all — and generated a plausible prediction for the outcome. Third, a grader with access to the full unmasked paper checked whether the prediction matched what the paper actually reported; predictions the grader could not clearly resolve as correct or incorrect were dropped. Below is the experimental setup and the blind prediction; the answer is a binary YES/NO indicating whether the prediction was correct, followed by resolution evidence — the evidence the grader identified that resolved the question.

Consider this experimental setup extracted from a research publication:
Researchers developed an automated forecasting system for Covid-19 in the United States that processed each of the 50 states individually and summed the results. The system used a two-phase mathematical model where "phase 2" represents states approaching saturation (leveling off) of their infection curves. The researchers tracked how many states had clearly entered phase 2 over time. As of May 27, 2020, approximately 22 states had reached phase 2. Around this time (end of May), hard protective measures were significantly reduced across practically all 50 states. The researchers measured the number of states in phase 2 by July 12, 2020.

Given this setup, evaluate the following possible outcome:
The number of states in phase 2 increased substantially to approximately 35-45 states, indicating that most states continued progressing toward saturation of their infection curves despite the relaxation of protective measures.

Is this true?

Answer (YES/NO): NO